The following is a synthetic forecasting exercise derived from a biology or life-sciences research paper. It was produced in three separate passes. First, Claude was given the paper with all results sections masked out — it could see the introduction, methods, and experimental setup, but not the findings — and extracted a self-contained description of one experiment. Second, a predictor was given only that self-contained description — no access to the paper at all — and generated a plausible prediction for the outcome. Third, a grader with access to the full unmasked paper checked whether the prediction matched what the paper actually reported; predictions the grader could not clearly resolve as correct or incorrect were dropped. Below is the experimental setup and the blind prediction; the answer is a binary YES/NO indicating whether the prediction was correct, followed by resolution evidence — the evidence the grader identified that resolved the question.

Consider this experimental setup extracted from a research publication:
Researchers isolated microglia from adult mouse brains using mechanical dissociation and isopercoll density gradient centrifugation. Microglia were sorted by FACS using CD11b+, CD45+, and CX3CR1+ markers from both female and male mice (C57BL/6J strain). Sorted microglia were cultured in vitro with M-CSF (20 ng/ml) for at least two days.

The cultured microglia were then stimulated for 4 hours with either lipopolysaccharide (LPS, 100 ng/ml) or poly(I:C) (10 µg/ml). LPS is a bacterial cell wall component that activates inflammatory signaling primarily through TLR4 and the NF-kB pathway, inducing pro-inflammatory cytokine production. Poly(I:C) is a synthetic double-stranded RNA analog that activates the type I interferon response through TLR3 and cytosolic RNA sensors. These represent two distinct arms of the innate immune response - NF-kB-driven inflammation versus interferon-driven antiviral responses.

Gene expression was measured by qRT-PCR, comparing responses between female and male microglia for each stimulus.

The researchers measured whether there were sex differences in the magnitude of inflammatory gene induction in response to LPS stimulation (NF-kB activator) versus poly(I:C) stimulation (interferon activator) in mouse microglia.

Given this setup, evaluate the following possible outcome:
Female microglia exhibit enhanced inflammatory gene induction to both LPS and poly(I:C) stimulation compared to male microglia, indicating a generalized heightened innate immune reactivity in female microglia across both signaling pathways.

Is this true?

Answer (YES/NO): NO